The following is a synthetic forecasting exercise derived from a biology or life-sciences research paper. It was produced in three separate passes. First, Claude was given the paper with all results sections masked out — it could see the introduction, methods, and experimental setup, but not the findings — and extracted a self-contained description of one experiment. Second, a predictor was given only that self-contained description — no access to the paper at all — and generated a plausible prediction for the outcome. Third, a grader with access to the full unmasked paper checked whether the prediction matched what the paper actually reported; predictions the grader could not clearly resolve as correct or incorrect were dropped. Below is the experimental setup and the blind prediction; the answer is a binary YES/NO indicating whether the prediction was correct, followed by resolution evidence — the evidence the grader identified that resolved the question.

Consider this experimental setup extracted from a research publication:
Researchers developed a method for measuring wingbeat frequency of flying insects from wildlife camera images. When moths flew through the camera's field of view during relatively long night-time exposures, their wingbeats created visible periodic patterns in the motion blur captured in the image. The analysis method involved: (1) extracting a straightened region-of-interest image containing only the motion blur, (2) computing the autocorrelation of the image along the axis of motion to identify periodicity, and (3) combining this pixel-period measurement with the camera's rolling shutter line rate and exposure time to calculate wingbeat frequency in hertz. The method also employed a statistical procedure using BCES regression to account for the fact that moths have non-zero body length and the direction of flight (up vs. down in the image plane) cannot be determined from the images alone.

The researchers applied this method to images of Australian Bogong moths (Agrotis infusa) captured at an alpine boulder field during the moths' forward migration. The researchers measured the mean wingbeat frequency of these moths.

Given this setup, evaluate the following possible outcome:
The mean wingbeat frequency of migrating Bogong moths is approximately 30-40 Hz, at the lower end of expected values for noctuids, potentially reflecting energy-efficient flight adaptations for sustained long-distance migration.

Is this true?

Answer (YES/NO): NO